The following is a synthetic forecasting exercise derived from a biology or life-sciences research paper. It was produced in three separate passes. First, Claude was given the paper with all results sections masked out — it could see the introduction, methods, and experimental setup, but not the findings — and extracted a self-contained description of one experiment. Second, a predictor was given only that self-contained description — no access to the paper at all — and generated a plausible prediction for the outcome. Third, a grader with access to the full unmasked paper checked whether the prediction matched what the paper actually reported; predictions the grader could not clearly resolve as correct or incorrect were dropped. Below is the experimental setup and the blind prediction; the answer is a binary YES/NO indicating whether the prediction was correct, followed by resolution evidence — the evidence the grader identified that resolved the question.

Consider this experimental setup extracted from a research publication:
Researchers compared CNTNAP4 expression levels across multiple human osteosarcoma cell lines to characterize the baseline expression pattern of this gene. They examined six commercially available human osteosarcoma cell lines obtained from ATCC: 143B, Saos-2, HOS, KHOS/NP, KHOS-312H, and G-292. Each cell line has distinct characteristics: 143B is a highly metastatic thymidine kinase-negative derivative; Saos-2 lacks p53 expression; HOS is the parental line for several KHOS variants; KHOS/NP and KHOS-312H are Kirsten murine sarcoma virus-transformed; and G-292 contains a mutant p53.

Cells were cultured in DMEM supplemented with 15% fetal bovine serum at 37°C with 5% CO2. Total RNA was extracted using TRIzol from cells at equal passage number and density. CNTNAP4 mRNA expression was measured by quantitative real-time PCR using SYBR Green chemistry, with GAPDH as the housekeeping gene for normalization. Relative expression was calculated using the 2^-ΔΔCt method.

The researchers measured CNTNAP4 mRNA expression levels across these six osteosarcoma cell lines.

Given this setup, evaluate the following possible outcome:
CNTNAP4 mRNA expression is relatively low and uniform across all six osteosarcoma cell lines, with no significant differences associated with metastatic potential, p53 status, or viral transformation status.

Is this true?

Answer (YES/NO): NO